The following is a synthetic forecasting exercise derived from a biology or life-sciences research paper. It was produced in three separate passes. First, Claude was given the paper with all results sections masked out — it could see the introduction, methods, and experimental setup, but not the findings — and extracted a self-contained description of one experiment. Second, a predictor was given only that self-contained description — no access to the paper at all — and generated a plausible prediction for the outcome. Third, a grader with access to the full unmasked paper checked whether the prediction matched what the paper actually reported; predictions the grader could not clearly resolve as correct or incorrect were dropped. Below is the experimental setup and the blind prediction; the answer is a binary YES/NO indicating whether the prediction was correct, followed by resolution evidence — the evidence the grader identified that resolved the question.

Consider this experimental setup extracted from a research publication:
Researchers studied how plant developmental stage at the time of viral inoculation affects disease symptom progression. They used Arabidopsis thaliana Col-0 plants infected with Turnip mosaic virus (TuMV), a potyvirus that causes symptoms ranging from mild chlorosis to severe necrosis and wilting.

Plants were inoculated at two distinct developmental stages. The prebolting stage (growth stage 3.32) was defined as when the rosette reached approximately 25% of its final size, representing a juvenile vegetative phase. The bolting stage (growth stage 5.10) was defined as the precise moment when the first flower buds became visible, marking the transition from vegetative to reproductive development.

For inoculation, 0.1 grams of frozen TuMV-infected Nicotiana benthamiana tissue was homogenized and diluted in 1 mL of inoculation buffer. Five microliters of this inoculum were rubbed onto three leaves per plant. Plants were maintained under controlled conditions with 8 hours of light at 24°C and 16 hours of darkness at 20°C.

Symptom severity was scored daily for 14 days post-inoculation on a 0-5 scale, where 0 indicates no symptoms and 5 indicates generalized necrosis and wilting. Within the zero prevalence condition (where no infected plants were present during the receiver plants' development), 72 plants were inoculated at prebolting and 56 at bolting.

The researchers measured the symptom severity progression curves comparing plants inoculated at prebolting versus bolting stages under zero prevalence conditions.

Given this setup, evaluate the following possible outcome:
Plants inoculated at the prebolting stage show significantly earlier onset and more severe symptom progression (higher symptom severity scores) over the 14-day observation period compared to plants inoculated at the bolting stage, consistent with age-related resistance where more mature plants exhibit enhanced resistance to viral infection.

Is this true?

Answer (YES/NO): NO